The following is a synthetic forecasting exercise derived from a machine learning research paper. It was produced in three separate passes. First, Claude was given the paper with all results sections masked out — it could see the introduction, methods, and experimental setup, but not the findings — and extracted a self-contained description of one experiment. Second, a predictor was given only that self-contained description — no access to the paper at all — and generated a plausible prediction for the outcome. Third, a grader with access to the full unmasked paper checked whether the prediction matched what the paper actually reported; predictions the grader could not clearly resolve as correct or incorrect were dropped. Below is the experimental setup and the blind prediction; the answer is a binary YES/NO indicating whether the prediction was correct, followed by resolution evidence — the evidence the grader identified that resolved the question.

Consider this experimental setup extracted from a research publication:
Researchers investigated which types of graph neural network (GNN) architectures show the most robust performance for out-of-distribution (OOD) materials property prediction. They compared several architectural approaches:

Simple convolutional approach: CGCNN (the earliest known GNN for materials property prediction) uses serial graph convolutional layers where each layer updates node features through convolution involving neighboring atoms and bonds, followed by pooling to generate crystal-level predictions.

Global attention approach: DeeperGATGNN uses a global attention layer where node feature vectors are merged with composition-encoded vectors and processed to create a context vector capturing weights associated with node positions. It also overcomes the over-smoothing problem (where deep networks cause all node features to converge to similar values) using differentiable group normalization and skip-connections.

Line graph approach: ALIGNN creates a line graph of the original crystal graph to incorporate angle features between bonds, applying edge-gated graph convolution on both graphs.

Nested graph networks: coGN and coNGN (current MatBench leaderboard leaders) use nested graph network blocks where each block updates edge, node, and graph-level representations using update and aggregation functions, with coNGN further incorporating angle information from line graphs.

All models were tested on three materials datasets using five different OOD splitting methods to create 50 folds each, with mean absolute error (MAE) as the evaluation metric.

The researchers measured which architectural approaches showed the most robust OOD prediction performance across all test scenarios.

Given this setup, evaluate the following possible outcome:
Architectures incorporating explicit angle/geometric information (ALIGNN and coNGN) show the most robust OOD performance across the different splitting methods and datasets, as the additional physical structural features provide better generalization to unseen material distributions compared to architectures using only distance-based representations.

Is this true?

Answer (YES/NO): NO